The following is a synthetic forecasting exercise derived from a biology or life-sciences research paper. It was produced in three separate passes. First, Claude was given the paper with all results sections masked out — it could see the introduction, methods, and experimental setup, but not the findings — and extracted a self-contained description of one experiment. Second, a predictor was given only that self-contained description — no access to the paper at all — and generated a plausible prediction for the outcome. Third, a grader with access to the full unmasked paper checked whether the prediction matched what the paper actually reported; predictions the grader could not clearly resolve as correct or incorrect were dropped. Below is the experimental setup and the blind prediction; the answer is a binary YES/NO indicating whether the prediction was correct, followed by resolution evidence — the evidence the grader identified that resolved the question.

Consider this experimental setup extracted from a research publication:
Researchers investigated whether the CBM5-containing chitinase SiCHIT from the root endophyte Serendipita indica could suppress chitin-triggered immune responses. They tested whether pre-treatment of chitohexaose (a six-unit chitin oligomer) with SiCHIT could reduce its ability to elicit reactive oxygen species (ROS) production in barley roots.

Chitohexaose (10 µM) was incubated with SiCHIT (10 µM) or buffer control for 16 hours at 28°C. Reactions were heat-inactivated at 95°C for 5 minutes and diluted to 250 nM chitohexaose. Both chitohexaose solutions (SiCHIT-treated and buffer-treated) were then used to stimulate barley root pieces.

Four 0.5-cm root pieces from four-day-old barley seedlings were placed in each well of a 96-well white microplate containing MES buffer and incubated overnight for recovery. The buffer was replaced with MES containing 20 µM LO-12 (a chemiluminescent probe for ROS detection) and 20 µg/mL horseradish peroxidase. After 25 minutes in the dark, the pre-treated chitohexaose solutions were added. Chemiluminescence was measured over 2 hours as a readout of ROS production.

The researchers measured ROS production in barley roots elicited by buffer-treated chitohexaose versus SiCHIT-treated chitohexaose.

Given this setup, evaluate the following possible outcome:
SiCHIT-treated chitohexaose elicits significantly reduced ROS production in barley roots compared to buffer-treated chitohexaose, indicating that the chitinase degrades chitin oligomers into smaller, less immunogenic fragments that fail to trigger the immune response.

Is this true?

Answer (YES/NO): NO